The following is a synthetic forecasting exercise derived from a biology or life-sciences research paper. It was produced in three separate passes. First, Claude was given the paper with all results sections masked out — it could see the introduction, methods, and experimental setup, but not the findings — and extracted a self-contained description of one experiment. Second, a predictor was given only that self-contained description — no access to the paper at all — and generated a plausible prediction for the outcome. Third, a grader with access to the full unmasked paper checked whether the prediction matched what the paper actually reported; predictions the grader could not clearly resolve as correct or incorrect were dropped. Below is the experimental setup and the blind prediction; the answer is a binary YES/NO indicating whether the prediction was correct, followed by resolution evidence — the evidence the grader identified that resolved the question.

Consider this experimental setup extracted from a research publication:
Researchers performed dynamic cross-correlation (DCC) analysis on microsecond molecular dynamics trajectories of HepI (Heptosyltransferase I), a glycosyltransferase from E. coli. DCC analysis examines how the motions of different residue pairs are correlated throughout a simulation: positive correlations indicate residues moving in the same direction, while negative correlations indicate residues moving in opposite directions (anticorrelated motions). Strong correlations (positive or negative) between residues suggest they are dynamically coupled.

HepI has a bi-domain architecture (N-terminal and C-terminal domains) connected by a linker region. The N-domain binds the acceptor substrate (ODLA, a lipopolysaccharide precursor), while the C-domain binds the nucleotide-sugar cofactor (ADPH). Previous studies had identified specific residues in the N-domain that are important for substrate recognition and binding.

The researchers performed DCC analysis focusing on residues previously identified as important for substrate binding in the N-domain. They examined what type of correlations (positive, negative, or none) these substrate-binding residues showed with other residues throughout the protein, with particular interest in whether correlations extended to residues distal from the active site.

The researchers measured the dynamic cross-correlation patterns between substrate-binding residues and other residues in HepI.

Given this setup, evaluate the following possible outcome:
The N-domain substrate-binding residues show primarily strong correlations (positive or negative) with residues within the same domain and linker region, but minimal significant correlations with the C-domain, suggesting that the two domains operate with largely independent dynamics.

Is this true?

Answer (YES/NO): NO